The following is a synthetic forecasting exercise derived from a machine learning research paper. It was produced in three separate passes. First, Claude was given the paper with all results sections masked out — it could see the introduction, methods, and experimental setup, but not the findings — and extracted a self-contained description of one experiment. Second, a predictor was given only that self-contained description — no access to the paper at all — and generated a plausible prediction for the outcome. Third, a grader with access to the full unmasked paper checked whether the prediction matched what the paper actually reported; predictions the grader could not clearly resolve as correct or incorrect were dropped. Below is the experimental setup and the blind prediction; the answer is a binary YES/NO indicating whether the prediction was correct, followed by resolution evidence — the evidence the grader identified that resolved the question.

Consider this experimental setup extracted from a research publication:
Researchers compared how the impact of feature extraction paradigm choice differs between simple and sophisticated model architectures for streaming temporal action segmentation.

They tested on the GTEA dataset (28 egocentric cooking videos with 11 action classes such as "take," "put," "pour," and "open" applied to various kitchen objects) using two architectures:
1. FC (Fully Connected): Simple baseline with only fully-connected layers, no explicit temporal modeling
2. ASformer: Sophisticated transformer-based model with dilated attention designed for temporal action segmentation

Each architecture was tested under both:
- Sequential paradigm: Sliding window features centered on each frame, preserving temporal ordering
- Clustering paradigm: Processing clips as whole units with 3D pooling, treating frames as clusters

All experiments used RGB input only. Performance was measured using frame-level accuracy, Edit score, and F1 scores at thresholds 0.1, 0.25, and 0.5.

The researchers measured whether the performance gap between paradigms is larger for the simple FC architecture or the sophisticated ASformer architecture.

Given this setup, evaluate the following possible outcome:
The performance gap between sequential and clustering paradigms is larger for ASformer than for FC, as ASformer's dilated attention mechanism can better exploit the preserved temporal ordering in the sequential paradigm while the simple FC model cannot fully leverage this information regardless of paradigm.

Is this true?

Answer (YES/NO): NO